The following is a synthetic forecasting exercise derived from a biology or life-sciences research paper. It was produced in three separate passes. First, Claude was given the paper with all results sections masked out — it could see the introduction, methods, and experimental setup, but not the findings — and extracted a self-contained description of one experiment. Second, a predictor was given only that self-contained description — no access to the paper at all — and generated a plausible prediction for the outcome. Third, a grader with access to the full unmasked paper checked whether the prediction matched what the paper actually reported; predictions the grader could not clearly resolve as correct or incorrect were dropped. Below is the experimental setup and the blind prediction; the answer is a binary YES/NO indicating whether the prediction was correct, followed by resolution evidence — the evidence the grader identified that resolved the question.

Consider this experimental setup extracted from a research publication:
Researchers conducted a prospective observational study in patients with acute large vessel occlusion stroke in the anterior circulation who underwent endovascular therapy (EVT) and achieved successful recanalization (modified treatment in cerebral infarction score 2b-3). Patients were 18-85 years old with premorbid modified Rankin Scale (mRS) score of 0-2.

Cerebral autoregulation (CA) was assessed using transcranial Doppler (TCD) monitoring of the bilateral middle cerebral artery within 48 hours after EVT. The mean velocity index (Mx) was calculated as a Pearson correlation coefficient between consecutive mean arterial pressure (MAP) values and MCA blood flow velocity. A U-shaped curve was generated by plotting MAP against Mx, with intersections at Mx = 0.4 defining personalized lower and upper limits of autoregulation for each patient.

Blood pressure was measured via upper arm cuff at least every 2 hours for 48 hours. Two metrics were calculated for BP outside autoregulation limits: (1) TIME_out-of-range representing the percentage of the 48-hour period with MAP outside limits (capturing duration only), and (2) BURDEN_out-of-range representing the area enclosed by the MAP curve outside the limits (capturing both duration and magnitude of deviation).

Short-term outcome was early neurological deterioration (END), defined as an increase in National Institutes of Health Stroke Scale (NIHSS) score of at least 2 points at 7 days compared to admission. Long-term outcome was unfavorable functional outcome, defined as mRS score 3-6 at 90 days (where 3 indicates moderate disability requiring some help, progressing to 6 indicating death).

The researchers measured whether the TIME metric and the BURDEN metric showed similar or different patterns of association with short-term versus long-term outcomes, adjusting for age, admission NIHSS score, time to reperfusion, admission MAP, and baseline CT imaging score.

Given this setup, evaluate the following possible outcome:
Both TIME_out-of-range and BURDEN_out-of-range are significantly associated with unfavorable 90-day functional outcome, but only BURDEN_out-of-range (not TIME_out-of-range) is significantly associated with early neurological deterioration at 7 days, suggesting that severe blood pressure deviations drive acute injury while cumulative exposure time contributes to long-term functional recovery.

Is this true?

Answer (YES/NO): NO